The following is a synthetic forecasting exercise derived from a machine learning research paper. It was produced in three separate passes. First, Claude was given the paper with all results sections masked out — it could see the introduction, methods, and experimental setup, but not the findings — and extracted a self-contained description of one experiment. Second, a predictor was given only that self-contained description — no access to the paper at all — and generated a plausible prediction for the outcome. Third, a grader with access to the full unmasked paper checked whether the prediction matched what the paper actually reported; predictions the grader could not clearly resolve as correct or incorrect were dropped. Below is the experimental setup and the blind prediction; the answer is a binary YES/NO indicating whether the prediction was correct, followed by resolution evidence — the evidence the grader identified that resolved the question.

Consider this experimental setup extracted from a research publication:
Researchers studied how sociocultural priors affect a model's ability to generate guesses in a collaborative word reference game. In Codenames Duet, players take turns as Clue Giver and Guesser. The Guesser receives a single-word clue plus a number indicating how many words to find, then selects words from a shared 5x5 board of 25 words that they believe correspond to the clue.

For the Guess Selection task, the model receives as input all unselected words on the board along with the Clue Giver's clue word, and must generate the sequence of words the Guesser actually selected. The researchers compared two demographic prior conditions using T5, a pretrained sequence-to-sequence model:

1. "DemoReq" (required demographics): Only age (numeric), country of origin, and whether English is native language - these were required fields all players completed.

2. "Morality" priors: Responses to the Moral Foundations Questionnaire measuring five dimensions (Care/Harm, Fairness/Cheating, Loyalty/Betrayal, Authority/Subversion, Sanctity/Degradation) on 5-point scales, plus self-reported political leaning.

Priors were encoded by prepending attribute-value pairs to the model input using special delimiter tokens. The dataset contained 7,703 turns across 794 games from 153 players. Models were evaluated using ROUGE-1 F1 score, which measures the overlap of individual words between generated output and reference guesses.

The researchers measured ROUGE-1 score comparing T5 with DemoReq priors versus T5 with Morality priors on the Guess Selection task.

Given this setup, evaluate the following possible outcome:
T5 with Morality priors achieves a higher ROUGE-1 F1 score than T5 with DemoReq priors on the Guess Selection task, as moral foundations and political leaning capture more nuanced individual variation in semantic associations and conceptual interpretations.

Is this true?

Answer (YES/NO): NO